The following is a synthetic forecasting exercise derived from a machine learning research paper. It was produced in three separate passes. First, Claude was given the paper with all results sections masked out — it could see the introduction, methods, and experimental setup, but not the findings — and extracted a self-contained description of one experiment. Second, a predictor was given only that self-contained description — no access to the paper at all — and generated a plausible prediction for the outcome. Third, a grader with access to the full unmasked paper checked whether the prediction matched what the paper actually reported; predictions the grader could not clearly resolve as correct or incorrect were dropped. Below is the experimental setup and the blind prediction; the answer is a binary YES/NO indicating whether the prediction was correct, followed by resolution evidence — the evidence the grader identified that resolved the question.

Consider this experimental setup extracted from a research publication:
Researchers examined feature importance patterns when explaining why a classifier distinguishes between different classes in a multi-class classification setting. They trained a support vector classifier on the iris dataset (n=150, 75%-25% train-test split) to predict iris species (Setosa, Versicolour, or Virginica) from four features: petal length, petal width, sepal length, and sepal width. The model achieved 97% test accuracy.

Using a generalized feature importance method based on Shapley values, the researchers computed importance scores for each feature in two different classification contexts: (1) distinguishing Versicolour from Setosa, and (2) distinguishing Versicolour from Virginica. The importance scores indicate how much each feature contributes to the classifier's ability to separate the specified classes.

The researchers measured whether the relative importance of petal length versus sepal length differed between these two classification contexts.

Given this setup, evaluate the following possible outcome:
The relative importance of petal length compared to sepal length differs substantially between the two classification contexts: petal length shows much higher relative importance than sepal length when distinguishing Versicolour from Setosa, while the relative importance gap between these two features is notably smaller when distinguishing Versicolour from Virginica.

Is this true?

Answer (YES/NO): NO